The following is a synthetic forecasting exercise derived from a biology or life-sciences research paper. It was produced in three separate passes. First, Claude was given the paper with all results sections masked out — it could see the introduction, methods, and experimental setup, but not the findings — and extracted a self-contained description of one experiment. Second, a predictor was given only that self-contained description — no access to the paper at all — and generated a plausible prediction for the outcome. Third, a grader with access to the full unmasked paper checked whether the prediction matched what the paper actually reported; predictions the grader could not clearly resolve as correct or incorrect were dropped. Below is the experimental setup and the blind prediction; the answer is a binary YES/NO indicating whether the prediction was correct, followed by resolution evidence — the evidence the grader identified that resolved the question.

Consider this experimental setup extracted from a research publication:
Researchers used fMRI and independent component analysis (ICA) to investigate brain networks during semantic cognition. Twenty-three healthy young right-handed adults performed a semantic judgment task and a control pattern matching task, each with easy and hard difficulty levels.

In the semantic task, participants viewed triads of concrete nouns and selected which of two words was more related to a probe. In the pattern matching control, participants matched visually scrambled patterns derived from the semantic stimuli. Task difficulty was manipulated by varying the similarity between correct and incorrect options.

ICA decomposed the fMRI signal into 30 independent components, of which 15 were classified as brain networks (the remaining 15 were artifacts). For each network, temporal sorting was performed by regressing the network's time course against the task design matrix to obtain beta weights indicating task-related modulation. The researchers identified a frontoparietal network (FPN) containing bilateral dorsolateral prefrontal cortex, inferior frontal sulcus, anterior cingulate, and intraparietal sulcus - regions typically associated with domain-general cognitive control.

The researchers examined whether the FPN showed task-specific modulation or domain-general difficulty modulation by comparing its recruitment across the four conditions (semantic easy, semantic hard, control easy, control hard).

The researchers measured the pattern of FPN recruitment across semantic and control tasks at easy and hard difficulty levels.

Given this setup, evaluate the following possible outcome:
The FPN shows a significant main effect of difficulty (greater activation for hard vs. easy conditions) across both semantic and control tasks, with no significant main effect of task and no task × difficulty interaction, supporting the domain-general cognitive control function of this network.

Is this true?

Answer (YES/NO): NO